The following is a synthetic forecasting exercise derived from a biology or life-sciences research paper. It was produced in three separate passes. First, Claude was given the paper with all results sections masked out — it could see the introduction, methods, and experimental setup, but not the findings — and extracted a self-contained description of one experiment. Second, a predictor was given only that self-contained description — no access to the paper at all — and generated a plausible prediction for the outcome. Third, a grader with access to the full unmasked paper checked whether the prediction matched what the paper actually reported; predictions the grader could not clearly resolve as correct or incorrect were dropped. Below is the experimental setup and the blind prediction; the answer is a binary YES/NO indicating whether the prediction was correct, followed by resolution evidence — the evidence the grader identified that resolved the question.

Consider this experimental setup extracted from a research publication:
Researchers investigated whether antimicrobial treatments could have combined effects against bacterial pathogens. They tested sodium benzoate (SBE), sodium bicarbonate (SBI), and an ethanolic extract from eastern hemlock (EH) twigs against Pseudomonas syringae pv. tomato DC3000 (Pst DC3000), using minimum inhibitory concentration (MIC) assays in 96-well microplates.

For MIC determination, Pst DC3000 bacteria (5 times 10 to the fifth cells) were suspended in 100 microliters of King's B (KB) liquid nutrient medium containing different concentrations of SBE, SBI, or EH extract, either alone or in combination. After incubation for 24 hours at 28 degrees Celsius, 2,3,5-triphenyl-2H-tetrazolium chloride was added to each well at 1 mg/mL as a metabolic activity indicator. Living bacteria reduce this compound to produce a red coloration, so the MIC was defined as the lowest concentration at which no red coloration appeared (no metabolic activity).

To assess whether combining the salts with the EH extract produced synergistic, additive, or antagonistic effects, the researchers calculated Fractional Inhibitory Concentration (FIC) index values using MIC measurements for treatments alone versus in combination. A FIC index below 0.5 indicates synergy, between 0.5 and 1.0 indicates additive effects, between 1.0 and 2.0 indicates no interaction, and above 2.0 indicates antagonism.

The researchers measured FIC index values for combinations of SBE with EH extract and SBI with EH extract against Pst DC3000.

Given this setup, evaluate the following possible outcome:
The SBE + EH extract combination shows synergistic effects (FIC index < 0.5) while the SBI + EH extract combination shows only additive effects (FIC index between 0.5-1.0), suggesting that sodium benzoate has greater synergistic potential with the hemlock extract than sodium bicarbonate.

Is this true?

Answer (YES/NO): NO